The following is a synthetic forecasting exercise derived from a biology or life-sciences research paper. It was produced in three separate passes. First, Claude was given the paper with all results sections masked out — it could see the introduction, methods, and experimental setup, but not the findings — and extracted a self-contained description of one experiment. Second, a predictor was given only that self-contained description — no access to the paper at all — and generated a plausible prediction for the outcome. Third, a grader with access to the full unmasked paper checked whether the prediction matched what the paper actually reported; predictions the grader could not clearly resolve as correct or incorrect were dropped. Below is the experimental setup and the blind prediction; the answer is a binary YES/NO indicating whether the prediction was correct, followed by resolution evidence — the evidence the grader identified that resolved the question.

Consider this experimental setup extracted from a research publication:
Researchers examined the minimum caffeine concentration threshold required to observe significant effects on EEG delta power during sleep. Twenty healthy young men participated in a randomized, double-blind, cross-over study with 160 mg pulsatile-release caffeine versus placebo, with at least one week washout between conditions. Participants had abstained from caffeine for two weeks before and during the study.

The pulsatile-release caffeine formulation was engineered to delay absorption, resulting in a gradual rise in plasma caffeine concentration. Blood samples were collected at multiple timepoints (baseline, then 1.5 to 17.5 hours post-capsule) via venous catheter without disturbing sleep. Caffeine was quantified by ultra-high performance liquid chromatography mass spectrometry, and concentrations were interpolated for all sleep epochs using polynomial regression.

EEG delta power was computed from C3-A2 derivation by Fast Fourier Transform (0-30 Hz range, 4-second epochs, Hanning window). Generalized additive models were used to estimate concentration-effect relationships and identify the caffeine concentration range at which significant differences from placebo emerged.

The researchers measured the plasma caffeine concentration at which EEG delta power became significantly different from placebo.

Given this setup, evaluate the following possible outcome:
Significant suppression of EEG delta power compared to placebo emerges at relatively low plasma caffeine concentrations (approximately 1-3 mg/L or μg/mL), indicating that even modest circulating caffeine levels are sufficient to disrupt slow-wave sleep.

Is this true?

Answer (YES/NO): YES